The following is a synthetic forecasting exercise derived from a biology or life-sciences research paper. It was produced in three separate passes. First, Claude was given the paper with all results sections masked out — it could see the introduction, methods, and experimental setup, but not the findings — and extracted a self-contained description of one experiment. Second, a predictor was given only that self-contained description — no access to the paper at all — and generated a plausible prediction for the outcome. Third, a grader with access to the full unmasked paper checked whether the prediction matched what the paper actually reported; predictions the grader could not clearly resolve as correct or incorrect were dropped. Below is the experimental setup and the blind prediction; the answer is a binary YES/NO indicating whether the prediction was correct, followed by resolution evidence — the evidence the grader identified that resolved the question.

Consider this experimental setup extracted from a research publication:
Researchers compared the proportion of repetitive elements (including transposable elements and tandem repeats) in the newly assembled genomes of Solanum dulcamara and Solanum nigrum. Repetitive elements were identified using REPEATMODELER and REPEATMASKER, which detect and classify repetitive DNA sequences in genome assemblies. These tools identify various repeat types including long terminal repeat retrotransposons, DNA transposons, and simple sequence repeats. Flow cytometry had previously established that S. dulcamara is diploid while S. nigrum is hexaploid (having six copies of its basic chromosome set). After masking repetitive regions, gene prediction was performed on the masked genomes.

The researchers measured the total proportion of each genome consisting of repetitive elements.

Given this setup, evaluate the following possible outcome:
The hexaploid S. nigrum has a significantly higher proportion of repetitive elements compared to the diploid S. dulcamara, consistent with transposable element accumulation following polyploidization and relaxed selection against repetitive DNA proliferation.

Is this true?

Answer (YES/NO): YES